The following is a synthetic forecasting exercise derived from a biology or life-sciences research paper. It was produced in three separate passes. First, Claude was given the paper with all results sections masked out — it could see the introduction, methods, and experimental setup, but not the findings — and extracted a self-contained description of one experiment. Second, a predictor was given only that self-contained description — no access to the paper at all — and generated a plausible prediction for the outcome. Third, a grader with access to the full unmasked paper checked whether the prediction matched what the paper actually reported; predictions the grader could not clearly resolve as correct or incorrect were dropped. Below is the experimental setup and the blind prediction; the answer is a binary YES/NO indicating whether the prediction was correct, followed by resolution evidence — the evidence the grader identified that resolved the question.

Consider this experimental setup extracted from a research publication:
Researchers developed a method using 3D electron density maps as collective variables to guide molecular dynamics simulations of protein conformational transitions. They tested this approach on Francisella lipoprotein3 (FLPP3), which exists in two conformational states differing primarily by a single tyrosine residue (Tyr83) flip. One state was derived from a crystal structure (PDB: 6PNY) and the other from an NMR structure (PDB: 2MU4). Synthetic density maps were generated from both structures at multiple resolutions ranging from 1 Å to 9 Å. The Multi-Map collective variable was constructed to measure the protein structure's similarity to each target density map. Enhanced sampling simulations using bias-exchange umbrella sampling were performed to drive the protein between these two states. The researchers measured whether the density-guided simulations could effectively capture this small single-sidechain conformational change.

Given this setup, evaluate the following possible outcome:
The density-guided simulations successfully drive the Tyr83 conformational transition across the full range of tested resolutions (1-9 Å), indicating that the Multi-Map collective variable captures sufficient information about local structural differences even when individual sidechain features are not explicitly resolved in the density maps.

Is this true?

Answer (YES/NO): NO